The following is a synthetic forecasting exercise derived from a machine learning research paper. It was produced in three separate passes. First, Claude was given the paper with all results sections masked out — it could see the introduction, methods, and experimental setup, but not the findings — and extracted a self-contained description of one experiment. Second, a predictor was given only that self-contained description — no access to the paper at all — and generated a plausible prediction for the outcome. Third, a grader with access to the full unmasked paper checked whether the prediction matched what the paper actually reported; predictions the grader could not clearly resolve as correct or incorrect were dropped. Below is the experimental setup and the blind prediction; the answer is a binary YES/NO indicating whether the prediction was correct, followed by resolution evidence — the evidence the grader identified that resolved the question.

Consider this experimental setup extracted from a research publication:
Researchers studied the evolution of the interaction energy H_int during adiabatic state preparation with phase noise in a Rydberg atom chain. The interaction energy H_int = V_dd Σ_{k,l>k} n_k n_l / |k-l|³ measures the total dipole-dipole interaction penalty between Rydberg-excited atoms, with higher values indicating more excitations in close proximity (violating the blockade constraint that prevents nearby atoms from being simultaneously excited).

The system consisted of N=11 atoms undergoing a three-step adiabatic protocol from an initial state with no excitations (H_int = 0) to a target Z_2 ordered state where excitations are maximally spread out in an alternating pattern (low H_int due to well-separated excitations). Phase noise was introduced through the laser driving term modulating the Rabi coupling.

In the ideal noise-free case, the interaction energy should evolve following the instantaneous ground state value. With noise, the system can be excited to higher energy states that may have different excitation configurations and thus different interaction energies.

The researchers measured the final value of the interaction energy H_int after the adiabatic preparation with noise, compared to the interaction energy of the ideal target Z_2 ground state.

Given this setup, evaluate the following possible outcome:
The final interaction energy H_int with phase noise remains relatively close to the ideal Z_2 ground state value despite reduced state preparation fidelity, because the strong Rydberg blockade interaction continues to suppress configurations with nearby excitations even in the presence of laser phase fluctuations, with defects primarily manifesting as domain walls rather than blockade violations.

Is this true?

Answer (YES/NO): NO